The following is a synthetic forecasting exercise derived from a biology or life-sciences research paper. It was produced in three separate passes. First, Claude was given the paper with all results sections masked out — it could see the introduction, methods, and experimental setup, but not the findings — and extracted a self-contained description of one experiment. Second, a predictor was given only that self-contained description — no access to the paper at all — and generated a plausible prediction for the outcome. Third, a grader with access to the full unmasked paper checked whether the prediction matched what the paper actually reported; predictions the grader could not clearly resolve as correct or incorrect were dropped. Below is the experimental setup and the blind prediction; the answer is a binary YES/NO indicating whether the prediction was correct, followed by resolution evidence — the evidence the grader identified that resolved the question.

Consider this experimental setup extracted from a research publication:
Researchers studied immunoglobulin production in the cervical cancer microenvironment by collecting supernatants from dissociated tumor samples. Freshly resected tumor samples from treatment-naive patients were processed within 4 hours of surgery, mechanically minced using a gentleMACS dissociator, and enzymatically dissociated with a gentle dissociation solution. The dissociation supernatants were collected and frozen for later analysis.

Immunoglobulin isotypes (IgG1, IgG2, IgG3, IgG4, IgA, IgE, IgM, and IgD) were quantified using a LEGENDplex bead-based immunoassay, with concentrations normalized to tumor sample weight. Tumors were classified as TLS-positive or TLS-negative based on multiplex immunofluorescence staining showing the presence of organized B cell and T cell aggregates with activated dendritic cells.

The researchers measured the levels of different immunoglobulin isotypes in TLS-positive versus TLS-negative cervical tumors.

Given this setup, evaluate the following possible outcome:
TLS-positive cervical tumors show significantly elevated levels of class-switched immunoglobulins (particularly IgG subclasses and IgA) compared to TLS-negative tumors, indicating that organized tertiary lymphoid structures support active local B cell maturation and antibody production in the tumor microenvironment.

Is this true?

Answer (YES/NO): NO